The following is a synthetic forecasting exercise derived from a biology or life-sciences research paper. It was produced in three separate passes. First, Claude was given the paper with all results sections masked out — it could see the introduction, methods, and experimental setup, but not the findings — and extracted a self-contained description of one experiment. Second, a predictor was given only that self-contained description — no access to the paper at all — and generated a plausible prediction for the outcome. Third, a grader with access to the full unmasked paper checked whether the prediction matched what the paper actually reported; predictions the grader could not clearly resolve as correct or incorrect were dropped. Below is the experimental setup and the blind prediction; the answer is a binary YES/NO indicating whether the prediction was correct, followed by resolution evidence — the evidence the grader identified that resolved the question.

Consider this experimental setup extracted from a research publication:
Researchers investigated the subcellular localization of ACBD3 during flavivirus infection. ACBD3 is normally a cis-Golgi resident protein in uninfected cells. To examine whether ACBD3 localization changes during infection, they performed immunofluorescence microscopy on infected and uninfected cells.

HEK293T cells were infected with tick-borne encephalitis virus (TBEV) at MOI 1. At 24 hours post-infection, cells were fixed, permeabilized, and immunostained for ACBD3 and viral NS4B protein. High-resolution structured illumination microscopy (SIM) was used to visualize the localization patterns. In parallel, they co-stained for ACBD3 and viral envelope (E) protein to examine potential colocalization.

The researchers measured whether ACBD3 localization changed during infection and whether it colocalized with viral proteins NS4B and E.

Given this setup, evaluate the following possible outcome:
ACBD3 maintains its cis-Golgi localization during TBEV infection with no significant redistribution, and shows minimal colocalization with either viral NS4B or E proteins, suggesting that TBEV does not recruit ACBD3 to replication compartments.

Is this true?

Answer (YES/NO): NO